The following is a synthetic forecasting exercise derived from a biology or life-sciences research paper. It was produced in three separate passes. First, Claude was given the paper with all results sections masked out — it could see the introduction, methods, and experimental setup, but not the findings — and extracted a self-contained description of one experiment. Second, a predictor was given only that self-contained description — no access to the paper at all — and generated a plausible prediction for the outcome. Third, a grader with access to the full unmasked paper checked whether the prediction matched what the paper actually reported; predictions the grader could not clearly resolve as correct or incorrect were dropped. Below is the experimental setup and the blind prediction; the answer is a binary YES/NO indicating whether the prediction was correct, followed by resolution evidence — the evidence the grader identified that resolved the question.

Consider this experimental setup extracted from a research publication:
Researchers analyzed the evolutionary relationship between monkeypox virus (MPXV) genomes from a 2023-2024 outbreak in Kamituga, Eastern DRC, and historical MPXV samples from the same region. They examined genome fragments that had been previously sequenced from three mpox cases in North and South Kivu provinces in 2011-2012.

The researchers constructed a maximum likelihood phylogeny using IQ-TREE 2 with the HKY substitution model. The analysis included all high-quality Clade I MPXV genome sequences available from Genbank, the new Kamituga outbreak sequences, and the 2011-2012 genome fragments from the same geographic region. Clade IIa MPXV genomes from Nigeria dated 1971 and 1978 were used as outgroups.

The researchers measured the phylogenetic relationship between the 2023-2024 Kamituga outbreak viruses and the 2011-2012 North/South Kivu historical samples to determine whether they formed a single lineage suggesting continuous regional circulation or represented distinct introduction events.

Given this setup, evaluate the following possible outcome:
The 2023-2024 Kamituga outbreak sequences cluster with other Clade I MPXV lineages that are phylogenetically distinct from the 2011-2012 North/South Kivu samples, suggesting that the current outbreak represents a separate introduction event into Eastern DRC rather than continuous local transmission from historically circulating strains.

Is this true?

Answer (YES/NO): NO